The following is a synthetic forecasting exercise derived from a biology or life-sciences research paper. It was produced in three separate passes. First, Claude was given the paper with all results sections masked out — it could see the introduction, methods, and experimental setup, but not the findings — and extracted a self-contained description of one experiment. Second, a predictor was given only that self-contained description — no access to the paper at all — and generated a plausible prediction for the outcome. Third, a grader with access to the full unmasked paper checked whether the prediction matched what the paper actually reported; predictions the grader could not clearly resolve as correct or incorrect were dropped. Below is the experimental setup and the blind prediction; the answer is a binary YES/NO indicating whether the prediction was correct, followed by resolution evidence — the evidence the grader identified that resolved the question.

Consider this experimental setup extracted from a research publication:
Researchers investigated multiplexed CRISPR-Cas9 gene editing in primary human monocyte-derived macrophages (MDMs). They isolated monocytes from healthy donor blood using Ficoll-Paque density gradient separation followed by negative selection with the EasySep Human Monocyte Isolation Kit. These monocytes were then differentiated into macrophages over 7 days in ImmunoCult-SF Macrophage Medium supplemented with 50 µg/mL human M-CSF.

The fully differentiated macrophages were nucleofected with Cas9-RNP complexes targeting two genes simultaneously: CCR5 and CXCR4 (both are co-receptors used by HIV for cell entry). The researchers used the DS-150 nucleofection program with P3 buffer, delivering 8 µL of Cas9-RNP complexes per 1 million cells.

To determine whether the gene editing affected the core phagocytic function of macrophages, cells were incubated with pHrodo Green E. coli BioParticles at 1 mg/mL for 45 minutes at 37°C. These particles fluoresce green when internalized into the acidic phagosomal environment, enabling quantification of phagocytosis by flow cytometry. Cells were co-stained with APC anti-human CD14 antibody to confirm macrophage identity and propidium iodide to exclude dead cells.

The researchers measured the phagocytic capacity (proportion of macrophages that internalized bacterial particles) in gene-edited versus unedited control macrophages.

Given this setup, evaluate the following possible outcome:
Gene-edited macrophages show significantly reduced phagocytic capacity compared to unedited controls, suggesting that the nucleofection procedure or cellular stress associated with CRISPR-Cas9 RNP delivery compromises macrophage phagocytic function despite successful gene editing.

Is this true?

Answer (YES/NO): NO